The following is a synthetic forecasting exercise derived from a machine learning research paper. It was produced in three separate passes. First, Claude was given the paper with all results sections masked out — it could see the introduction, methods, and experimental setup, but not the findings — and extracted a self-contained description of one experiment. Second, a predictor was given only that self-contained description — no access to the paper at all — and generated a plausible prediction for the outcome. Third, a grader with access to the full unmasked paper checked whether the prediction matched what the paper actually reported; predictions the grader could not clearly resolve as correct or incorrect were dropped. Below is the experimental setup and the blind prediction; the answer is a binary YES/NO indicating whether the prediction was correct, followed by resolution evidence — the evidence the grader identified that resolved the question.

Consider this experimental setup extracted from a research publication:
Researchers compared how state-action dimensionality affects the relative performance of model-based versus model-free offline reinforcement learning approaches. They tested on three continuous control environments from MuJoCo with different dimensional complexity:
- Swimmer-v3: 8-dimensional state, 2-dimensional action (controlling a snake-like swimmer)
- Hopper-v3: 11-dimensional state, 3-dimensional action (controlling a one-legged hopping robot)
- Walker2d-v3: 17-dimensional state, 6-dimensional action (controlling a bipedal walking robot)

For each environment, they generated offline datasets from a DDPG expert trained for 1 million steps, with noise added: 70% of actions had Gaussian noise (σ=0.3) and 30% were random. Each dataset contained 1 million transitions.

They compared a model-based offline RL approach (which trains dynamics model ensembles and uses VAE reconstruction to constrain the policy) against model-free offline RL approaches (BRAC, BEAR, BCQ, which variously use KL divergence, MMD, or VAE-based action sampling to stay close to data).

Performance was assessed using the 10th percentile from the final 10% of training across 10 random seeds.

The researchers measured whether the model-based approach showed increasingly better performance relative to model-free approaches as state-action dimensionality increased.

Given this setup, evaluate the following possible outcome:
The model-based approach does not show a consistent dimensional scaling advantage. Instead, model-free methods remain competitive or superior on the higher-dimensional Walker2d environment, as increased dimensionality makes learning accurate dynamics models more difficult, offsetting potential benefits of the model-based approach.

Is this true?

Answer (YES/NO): NO